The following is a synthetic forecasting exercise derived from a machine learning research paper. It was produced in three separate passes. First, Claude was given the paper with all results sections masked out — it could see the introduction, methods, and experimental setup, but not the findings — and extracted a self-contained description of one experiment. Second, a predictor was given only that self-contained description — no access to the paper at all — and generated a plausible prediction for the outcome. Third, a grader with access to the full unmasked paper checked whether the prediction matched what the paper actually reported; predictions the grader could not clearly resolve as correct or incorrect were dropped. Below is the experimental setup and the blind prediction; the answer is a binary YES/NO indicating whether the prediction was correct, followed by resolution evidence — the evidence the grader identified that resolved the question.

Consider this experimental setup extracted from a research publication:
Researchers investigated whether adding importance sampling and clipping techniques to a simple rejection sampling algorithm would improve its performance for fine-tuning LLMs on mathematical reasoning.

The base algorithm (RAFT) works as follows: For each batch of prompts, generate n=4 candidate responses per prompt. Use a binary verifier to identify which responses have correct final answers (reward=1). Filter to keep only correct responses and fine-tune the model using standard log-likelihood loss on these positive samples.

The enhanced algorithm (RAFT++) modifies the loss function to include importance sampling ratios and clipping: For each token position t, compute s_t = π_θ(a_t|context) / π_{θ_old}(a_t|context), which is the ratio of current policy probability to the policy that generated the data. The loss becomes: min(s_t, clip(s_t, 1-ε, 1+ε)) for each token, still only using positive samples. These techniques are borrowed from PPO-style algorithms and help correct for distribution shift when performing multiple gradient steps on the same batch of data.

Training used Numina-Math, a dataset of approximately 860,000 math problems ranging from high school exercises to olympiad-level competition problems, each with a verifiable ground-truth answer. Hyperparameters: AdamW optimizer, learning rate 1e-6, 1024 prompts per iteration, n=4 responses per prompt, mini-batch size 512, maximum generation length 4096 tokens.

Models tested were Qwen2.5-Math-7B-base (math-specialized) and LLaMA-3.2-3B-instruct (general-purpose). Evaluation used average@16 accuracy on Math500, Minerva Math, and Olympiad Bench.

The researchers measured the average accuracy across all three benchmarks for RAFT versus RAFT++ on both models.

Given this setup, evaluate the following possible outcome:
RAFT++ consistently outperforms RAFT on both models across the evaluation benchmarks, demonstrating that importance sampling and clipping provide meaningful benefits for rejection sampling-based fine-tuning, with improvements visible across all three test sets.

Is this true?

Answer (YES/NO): YES